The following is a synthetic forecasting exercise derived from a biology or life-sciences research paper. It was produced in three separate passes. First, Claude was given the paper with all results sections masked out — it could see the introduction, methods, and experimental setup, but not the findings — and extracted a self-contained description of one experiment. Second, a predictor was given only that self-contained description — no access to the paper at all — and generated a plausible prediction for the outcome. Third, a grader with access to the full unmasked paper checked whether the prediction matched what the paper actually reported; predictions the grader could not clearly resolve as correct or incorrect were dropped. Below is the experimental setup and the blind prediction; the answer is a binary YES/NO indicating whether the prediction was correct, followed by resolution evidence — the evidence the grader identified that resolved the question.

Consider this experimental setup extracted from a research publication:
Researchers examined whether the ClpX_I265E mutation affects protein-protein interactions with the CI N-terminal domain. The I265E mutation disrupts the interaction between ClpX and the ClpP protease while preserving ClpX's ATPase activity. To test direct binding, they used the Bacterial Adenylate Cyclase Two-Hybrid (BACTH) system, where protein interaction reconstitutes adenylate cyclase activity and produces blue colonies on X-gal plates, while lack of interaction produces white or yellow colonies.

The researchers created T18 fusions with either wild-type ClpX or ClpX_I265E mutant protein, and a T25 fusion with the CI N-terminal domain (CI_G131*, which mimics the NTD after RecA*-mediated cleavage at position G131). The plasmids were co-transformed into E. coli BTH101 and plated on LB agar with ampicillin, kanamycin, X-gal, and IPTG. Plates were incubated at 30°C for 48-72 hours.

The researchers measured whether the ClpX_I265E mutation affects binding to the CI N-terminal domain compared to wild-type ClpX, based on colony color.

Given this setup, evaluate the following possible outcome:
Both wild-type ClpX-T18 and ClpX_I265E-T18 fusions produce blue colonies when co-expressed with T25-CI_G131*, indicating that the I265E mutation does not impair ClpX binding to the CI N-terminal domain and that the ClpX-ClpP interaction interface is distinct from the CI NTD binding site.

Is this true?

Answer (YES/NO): YES